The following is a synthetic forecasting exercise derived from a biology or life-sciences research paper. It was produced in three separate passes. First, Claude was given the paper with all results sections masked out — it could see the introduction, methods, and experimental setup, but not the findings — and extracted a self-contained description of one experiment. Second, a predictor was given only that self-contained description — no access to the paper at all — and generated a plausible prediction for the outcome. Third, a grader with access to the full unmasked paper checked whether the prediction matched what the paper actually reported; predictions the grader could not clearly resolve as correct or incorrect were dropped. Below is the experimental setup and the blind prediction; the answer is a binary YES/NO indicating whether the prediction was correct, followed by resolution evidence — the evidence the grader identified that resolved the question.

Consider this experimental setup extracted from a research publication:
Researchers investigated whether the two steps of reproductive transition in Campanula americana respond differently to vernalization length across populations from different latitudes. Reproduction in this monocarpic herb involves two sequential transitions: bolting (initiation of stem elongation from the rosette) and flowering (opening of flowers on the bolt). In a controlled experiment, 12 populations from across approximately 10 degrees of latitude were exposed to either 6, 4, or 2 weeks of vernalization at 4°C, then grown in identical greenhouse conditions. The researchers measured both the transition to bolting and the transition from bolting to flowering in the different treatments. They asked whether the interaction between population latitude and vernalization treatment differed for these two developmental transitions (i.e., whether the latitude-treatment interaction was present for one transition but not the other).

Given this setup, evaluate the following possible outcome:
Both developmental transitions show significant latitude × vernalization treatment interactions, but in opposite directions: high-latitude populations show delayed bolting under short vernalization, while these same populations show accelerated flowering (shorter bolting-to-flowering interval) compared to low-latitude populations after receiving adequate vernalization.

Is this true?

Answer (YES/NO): NO